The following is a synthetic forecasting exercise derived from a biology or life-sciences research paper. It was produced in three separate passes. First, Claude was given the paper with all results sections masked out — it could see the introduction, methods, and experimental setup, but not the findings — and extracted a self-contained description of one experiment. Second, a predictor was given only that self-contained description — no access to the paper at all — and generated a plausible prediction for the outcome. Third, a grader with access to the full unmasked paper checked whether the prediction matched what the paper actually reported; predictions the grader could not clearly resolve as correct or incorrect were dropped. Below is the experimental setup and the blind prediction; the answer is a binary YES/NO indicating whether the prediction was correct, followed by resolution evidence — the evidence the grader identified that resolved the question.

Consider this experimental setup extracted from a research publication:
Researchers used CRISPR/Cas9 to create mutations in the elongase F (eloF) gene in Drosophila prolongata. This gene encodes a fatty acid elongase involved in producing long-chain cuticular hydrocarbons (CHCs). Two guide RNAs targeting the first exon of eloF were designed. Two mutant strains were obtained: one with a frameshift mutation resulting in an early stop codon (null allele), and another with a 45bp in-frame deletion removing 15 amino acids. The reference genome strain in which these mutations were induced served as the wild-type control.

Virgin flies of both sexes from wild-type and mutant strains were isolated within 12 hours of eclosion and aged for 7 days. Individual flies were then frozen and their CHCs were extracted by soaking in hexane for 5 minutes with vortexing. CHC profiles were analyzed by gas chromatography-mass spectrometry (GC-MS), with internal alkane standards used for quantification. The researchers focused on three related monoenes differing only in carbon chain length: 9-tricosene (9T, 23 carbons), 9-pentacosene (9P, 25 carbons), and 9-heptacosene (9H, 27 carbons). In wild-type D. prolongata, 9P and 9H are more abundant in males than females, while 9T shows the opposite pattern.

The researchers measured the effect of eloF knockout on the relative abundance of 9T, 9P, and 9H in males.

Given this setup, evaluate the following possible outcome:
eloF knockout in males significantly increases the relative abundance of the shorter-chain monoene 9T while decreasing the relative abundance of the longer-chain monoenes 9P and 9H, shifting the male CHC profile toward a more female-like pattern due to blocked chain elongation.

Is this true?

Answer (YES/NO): YES